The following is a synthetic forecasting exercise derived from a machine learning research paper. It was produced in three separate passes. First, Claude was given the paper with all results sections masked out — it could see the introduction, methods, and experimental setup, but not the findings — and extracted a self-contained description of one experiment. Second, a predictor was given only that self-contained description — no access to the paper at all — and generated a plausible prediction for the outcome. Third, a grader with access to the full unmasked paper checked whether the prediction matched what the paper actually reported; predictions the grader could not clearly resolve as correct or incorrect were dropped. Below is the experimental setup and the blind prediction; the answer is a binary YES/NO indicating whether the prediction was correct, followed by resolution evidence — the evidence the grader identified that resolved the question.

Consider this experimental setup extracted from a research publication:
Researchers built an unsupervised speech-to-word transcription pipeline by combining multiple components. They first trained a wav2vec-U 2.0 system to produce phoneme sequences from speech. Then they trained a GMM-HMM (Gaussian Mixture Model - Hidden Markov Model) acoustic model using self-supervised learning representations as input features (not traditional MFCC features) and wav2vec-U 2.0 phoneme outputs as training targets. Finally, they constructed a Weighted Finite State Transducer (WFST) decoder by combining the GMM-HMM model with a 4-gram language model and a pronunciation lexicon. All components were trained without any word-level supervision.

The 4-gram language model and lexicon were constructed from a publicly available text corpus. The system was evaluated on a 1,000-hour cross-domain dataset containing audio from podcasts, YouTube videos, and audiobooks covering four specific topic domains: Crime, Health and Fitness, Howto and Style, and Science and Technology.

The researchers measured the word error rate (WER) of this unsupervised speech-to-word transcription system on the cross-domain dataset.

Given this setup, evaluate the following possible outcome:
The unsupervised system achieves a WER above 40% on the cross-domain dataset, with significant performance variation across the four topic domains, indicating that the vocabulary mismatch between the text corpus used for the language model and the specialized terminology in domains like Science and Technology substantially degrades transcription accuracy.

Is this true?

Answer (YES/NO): NO